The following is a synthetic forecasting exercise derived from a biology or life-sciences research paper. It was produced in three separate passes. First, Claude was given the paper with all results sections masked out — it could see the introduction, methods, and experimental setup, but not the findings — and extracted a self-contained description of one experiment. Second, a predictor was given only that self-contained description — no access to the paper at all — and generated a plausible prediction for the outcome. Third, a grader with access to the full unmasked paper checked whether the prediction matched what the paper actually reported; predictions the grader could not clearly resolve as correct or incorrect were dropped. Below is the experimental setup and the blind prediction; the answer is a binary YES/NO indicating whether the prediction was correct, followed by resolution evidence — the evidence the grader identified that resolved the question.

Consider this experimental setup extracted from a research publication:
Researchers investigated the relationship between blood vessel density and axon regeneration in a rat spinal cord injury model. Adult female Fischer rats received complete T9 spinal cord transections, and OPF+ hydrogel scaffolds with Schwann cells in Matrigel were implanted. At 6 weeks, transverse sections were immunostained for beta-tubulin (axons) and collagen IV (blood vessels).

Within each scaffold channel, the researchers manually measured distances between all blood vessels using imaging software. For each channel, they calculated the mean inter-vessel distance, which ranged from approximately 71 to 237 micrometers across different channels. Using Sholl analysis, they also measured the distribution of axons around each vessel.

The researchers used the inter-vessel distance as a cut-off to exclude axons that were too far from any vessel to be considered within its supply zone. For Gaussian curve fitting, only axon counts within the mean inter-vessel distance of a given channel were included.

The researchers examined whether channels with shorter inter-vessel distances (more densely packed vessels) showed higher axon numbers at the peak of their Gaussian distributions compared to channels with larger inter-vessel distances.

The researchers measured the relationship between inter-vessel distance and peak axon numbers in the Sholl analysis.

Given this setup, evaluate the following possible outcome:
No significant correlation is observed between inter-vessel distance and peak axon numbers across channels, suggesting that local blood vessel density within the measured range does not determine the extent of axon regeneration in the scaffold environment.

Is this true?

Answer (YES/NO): YES